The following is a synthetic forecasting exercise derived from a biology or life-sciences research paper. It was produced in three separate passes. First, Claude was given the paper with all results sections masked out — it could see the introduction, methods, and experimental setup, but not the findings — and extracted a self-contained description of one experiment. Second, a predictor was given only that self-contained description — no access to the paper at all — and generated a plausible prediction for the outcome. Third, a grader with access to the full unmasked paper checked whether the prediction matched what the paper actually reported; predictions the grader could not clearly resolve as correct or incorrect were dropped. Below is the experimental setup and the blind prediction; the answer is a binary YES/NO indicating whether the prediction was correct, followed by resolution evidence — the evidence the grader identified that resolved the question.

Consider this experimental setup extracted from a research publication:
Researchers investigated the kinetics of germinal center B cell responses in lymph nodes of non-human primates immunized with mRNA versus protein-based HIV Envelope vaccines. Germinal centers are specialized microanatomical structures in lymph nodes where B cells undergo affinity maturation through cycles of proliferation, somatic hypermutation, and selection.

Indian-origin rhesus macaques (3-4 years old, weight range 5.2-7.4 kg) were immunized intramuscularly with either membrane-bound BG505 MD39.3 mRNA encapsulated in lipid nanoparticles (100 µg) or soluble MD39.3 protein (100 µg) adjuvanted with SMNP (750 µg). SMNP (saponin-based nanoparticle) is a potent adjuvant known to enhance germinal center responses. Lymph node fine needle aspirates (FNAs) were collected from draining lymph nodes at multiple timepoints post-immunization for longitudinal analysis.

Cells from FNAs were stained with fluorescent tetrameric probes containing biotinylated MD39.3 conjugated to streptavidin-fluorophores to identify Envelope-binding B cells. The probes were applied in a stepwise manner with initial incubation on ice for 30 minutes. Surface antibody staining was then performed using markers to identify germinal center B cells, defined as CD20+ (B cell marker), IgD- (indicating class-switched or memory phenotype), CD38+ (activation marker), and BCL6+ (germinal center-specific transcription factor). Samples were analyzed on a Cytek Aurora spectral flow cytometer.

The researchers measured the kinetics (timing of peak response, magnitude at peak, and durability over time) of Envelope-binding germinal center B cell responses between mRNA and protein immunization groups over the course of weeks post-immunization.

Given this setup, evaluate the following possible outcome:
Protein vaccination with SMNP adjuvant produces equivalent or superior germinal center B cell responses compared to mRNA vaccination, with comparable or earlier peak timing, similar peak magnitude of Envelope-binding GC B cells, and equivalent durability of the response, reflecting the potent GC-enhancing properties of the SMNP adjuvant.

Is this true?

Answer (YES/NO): NO